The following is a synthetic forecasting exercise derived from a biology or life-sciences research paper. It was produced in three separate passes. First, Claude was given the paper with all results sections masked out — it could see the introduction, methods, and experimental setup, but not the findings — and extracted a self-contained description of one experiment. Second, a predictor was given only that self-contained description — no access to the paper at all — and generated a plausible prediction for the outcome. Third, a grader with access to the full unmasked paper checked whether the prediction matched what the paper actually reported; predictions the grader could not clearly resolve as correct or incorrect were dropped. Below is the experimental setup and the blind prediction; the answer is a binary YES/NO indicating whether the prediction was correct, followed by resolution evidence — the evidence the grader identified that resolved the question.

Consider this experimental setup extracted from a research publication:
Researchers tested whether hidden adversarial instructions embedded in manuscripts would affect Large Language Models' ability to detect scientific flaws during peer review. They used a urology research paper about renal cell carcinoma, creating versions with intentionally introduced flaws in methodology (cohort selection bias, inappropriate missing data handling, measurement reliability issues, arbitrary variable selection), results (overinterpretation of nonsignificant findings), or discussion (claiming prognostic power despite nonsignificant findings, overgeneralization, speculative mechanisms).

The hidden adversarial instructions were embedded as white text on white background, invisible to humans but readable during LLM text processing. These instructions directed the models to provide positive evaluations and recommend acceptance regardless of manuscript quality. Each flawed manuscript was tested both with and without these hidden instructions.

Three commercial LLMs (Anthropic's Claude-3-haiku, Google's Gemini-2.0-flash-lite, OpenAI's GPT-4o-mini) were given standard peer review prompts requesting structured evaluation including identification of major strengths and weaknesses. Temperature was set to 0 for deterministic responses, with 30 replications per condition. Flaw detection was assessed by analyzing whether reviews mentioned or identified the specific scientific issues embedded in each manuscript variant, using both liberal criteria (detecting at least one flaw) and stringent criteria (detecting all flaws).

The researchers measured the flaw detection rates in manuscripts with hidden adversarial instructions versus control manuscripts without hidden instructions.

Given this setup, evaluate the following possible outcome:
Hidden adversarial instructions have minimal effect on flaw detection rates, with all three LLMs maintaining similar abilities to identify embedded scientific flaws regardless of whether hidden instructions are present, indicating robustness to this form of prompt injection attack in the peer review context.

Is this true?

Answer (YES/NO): NO